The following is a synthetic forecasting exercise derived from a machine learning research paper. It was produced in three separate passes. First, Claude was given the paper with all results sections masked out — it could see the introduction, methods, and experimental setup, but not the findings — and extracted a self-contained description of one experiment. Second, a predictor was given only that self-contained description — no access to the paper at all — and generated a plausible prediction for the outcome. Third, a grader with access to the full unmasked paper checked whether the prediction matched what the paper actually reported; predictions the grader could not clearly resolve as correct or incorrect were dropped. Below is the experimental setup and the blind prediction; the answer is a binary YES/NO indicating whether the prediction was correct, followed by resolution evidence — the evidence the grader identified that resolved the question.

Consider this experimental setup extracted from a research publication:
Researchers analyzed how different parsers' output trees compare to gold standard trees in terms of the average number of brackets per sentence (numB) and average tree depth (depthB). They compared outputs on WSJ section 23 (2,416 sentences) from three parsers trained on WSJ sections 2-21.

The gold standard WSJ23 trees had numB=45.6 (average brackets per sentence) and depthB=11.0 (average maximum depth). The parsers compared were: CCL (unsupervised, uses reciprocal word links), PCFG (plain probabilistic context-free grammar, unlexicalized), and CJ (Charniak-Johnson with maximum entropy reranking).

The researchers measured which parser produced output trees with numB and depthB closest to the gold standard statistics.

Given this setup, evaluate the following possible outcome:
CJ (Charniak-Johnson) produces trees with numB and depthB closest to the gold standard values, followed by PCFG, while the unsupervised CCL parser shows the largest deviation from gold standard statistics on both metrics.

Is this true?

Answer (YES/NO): YES